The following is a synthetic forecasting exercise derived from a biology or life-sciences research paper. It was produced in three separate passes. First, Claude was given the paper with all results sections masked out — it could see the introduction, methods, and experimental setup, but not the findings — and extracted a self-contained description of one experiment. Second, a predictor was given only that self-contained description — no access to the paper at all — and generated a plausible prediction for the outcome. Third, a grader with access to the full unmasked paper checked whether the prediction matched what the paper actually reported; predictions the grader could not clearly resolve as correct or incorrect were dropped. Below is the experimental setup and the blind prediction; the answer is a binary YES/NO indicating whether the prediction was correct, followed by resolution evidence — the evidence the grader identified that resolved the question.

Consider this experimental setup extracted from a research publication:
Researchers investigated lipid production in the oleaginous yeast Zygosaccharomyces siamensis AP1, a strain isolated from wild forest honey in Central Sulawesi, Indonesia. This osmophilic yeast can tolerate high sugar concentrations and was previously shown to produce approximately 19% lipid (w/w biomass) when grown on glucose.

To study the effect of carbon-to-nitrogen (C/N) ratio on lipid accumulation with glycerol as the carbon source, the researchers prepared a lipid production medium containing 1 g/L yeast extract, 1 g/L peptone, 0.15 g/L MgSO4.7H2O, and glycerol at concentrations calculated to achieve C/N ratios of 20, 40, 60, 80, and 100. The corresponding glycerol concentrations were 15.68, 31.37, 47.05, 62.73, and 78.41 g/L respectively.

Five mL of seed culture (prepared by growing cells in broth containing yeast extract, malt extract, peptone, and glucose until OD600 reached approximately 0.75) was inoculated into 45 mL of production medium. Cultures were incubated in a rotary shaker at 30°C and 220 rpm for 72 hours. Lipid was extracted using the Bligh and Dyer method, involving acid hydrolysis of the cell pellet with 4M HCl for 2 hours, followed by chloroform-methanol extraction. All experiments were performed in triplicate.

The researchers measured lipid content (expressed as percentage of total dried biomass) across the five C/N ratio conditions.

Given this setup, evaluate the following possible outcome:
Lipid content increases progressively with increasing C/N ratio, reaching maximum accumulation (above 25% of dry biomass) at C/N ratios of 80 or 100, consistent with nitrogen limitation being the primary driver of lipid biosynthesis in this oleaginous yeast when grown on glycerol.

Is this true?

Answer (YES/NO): NO